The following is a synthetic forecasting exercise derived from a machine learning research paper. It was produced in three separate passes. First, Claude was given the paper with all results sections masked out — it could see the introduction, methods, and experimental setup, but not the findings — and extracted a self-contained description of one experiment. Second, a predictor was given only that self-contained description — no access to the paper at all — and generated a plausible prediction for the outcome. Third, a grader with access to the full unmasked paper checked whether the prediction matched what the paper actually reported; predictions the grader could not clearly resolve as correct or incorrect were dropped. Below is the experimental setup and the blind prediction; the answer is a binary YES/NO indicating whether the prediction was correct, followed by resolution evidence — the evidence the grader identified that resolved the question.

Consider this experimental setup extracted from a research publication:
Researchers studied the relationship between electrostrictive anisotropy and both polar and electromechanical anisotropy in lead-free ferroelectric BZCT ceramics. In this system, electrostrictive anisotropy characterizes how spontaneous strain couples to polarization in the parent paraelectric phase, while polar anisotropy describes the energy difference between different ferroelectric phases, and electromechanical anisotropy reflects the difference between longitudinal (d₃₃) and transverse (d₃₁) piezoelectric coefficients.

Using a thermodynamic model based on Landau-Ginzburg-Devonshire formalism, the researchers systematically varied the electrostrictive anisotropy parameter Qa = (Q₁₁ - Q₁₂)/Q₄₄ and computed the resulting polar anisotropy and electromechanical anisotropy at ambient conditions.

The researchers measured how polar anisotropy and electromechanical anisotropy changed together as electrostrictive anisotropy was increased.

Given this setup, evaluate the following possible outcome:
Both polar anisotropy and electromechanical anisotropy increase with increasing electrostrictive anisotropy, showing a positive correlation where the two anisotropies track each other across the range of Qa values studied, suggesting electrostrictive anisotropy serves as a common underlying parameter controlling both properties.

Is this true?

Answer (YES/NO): NO